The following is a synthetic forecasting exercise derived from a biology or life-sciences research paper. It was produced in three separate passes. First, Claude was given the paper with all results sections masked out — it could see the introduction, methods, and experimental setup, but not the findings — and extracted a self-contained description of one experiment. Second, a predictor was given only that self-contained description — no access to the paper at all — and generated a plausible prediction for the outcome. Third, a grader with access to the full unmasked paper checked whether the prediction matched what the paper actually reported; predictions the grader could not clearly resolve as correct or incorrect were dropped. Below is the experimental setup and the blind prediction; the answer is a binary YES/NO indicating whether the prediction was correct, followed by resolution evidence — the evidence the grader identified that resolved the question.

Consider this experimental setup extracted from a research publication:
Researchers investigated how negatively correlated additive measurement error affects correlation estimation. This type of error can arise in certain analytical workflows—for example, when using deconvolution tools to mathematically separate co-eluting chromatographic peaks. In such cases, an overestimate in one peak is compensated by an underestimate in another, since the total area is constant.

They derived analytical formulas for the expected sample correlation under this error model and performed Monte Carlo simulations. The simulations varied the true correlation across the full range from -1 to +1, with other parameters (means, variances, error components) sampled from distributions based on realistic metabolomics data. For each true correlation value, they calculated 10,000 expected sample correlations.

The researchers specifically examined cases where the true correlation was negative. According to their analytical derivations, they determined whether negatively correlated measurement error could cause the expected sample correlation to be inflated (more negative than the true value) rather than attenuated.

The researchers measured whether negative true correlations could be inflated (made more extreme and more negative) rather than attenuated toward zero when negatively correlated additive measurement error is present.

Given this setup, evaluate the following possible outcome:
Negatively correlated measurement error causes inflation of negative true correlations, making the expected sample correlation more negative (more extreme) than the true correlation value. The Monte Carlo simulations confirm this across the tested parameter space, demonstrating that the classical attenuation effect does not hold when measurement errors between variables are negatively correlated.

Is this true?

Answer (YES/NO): NO